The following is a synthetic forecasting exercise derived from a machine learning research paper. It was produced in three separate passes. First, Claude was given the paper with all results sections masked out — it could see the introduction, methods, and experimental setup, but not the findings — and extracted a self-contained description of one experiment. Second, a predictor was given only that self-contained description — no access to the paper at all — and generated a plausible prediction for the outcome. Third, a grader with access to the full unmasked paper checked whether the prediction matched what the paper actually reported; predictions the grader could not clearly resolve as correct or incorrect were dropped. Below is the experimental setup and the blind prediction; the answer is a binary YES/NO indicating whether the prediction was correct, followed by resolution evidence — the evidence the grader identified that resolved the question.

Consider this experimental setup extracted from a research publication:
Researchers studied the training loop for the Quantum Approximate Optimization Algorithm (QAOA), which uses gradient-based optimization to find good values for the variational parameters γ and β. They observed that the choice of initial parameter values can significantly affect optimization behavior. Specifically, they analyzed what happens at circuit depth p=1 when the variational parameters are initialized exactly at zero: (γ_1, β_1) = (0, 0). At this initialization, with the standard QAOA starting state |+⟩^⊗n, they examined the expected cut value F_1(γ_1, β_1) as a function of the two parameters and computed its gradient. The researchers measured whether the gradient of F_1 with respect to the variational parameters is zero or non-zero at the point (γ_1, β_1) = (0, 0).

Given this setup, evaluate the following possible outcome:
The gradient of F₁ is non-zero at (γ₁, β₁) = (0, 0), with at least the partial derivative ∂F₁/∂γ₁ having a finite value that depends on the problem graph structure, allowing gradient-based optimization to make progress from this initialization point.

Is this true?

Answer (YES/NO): NO